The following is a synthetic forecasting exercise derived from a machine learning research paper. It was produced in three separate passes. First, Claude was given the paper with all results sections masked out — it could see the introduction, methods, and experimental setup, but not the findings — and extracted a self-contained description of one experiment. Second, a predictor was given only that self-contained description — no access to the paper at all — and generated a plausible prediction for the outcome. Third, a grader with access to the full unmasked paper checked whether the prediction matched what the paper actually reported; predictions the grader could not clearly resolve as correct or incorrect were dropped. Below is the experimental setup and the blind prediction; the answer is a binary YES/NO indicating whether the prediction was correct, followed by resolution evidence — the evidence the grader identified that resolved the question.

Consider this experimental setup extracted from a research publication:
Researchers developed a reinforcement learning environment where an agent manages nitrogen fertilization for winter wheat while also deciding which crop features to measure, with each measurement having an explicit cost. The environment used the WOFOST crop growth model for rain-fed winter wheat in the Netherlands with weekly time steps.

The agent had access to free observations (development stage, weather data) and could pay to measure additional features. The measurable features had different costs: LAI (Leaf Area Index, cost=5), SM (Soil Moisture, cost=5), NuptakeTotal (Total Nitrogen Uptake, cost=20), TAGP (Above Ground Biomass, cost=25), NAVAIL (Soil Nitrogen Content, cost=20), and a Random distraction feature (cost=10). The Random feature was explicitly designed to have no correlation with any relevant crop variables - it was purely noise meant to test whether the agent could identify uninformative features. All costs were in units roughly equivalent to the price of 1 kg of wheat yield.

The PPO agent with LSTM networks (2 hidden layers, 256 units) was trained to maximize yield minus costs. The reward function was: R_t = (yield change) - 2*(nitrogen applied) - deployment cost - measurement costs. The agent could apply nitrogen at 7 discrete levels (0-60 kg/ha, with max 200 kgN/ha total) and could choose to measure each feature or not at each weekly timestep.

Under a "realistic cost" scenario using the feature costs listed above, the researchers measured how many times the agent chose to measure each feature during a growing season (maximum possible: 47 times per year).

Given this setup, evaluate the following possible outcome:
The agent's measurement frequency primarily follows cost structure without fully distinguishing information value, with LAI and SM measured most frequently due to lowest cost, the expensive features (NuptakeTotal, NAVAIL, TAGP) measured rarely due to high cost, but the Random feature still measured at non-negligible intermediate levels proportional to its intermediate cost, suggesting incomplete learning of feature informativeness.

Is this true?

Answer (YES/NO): NO